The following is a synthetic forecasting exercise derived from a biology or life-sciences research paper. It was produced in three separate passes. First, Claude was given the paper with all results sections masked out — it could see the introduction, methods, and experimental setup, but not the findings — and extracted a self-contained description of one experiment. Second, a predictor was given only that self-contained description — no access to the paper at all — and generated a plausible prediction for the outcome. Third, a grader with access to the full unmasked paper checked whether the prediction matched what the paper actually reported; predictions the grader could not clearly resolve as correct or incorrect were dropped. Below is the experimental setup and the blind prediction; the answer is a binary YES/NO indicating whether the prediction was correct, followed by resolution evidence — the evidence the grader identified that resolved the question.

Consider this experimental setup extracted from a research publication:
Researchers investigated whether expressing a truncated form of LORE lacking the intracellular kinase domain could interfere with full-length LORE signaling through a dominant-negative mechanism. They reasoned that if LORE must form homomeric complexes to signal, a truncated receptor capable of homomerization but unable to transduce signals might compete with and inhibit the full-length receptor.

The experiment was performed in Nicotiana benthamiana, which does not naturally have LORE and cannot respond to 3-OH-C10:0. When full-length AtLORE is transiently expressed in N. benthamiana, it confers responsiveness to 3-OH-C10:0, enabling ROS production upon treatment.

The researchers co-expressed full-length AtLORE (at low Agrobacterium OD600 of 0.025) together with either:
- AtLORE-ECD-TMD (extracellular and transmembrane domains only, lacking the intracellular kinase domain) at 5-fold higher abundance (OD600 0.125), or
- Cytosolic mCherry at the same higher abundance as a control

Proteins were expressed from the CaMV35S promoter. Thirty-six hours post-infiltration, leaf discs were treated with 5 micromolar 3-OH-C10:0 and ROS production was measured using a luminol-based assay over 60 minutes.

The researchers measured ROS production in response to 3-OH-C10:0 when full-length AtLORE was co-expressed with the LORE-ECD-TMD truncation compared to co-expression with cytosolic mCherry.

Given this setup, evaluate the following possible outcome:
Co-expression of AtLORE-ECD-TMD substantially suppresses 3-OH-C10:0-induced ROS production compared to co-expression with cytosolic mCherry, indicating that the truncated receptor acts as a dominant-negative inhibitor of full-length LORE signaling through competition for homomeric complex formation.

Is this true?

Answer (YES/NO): YES